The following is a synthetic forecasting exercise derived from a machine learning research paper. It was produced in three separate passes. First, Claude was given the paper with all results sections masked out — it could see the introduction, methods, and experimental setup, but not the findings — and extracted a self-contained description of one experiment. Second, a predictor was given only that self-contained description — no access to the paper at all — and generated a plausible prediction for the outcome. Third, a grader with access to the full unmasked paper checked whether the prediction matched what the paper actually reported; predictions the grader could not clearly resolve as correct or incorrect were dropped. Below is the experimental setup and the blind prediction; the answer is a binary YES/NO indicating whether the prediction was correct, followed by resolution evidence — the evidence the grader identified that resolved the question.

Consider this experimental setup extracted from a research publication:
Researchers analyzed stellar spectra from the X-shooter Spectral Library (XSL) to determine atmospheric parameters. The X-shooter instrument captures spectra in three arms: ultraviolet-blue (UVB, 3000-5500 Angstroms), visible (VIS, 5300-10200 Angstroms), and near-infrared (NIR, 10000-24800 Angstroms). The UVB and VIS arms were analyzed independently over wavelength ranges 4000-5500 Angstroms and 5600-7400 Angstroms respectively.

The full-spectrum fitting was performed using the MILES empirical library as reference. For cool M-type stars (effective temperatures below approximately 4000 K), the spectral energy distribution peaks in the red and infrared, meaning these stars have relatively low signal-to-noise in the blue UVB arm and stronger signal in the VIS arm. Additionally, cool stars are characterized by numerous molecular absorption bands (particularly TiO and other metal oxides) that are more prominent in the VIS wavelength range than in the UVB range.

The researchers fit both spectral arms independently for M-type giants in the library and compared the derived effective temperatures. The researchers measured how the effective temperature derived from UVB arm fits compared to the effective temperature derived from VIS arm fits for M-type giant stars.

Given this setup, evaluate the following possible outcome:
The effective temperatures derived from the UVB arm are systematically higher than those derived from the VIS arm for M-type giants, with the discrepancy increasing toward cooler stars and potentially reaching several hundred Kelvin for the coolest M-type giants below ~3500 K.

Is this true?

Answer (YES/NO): NO